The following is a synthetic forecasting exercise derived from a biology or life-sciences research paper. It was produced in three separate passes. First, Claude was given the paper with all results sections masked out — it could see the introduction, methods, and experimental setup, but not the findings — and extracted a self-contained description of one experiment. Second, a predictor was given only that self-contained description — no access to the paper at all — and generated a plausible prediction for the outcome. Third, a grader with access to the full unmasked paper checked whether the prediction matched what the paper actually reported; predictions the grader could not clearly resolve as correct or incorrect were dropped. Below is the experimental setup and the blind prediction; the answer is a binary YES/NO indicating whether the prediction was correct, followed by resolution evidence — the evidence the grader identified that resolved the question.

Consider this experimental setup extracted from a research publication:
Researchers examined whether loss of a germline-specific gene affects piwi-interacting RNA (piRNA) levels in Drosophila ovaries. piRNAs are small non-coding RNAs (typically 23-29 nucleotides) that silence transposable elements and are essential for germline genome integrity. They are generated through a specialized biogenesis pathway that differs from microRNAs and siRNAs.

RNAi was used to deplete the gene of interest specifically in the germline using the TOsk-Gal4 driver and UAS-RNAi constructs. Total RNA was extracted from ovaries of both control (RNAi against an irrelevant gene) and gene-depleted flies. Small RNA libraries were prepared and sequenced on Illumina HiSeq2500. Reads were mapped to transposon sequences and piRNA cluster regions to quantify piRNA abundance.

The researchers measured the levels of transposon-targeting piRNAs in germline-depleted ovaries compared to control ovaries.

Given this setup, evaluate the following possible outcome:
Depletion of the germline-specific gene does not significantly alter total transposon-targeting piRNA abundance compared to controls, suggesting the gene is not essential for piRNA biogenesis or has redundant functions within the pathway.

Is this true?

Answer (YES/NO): NO